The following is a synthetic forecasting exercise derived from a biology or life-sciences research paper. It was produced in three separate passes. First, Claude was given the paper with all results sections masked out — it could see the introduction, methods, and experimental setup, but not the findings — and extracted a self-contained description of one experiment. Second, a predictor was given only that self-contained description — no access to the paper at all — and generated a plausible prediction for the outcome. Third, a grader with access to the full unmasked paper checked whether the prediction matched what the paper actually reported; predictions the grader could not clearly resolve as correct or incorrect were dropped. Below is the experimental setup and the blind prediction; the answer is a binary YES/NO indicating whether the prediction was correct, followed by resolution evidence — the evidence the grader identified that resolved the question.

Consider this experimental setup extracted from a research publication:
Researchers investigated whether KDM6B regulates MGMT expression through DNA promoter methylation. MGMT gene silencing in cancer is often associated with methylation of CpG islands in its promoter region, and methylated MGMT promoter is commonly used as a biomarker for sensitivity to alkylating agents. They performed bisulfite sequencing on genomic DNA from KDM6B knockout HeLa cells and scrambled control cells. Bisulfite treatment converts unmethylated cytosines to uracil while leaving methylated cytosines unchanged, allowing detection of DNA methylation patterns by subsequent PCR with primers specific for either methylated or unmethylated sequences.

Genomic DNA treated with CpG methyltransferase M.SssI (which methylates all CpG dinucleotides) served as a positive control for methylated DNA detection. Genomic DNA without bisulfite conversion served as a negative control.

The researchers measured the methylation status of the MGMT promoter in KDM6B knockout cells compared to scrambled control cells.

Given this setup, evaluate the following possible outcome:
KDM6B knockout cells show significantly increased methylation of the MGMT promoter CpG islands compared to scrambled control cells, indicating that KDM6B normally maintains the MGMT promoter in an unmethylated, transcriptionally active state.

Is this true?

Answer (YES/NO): NO